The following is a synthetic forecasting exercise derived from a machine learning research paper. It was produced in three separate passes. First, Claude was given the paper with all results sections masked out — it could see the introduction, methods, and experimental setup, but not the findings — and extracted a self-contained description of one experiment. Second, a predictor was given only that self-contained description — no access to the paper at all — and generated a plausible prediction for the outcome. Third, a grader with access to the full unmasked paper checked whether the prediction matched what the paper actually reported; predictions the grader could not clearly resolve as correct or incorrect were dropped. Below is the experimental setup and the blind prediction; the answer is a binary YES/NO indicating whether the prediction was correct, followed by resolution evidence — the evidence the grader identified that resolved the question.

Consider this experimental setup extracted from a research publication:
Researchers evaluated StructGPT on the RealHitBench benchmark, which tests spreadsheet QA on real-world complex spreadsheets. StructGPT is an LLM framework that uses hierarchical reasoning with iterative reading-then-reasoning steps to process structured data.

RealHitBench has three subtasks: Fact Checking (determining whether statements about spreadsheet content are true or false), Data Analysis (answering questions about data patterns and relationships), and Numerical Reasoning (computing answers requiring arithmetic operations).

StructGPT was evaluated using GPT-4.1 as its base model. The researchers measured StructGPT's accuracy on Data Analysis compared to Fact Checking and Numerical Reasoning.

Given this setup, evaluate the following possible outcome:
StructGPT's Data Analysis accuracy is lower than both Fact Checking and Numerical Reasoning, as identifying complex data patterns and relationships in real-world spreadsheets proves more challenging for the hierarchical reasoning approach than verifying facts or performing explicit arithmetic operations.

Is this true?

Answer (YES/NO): YES